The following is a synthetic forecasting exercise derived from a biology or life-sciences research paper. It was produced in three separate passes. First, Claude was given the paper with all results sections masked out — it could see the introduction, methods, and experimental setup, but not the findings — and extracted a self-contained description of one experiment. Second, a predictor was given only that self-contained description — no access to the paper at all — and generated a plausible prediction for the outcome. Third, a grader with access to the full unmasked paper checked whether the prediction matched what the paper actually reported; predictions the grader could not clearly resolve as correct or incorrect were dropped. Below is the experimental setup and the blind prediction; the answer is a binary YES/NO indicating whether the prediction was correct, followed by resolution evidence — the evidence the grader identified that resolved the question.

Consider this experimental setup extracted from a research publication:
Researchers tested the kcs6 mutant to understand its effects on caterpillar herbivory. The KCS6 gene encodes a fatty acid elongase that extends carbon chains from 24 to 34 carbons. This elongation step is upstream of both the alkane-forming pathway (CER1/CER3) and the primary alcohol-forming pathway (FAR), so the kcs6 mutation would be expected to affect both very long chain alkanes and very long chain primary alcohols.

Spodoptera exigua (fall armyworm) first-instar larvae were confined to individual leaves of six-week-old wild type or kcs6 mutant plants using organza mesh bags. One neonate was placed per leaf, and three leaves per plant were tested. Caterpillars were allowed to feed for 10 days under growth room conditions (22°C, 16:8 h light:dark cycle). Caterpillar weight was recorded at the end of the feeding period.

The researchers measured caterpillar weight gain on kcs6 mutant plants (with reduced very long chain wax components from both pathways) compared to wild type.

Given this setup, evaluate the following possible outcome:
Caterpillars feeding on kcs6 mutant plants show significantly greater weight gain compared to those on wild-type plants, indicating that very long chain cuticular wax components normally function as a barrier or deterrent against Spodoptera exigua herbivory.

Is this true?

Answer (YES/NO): NO